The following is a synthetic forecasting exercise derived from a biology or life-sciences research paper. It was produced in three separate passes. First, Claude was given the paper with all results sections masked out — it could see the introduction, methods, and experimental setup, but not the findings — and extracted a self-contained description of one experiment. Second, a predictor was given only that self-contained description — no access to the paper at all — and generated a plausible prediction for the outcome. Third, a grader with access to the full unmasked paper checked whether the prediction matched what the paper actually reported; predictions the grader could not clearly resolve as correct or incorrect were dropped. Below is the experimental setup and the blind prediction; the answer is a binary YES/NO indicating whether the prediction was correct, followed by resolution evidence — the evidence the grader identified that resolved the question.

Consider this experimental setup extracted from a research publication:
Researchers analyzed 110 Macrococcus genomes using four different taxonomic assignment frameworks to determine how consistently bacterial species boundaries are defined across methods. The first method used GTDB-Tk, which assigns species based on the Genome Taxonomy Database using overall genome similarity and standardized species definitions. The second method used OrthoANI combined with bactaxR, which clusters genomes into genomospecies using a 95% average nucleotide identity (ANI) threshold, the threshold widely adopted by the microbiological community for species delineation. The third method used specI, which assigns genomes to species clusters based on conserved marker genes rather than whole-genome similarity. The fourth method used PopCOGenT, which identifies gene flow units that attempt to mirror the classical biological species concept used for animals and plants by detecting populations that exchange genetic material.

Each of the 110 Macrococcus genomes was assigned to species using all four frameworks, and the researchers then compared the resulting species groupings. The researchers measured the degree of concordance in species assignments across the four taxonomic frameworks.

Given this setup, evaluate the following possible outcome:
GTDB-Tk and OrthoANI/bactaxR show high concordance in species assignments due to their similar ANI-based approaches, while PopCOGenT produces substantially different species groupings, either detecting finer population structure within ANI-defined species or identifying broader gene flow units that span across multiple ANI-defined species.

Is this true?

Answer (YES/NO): NO